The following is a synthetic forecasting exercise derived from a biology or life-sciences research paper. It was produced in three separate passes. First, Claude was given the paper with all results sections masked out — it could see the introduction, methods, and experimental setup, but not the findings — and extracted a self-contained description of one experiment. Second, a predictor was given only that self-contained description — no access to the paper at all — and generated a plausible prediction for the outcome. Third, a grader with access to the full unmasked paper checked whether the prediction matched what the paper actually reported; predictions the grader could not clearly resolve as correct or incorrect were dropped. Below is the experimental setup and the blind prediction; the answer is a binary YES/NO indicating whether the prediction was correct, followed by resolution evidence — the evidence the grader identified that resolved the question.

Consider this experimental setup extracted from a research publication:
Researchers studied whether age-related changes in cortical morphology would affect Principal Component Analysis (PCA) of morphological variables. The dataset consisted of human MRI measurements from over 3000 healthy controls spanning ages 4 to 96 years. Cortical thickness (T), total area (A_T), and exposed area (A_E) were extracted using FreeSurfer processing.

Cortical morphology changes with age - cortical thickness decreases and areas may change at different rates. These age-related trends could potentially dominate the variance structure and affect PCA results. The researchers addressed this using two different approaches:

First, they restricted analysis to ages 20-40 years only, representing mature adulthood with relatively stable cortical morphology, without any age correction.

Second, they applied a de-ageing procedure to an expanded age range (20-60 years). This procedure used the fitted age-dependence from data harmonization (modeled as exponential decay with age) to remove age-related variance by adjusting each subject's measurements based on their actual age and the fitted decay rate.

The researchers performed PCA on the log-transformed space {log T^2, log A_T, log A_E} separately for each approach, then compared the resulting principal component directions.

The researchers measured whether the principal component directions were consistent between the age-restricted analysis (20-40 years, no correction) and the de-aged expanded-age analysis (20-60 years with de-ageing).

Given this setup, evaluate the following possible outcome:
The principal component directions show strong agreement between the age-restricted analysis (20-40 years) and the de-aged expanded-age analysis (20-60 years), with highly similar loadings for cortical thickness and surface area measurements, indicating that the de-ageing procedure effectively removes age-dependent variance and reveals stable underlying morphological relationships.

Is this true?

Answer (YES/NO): YES